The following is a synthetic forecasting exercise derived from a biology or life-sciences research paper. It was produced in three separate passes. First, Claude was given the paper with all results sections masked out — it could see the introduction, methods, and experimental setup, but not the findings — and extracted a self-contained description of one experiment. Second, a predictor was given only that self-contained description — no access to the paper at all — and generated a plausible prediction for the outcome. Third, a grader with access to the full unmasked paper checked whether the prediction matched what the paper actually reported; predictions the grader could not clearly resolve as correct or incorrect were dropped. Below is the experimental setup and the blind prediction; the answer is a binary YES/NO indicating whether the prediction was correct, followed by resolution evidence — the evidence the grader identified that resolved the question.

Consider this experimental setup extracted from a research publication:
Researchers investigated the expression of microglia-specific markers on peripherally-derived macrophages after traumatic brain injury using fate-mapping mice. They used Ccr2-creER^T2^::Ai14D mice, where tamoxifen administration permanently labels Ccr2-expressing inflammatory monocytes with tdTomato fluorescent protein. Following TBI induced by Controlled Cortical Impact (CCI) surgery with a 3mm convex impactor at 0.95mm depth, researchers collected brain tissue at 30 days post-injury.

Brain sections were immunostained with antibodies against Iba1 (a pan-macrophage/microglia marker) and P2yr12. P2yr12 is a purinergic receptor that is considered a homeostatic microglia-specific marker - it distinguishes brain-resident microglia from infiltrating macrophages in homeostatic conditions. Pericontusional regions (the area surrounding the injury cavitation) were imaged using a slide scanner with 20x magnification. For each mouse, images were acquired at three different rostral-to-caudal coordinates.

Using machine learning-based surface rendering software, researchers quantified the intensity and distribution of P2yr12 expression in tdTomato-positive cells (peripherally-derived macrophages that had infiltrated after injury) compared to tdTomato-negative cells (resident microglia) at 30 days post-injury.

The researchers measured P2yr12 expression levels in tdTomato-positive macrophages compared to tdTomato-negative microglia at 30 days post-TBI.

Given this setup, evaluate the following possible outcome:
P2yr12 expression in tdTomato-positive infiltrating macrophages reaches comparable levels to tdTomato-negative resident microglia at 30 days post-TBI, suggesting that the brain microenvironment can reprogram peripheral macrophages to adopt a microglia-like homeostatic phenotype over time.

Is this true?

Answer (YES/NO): NO